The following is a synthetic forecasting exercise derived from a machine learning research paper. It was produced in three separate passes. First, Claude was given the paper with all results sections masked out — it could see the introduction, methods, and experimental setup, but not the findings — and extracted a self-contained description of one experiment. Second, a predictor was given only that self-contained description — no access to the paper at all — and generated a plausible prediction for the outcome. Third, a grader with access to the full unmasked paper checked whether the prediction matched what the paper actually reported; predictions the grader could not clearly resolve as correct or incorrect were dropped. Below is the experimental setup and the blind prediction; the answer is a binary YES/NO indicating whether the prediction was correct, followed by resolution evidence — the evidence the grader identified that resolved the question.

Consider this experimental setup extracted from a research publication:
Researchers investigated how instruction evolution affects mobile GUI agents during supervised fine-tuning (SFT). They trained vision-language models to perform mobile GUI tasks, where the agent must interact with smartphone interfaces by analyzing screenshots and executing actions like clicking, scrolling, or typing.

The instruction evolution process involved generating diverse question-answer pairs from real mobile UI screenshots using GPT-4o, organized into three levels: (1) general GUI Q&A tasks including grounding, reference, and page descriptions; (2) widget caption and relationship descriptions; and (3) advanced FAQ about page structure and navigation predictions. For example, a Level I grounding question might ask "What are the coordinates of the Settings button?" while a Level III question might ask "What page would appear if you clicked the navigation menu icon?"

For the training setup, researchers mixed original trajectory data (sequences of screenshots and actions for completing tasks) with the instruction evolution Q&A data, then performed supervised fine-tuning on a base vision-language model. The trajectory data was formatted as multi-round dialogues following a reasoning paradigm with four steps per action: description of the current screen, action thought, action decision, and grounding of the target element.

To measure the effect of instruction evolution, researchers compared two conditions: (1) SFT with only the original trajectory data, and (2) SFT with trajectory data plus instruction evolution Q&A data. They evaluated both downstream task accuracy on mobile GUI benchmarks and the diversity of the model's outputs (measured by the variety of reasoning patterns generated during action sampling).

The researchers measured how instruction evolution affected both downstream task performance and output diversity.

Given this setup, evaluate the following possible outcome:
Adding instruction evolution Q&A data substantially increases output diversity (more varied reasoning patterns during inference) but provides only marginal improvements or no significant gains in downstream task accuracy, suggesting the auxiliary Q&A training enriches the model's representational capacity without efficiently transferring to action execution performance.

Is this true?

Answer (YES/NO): YES